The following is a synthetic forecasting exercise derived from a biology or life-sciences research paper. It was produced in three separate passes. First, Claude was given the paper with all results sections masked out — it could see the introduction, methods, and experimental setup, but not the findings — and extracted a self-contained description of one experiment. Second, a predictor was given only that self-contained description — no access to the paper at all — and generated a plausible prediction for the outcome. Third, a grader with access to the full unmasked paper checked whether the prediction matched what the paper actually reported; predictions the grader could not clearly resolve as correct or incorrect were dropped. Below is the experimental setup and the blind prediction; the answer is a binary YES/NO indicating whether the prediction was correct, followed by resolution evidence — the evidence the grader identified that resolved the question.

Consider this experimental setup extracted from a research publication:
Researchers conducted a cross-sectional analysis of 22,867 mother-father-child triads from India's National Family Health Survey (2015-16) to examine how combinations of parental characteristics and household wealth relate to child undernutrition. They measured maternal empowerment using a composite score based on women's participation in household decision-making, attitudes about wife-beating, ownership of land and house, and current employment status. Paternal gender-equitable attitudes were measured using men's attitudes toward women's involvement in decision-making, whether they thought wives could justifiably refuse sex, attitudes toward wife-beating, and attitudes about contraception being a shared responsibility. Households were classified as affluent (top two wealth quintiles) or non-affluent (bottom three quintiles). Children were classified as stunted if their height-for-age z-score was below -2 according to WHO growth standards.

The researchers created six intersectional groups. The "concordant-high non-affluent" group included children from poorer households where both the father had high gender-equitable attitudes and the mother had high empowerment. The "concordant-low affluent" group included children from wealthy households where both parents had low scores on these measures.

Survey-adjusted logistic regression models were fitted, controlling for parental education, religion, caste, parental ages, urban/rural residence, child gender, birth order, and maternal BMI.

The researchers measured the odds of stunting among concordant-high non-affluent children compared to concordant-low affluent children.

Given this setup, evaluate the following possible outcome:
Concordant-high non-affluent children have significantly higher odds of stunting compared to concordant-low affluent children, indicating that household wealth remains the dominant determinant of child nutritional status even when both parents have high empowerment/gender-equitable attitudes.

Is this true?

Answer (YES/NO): NO